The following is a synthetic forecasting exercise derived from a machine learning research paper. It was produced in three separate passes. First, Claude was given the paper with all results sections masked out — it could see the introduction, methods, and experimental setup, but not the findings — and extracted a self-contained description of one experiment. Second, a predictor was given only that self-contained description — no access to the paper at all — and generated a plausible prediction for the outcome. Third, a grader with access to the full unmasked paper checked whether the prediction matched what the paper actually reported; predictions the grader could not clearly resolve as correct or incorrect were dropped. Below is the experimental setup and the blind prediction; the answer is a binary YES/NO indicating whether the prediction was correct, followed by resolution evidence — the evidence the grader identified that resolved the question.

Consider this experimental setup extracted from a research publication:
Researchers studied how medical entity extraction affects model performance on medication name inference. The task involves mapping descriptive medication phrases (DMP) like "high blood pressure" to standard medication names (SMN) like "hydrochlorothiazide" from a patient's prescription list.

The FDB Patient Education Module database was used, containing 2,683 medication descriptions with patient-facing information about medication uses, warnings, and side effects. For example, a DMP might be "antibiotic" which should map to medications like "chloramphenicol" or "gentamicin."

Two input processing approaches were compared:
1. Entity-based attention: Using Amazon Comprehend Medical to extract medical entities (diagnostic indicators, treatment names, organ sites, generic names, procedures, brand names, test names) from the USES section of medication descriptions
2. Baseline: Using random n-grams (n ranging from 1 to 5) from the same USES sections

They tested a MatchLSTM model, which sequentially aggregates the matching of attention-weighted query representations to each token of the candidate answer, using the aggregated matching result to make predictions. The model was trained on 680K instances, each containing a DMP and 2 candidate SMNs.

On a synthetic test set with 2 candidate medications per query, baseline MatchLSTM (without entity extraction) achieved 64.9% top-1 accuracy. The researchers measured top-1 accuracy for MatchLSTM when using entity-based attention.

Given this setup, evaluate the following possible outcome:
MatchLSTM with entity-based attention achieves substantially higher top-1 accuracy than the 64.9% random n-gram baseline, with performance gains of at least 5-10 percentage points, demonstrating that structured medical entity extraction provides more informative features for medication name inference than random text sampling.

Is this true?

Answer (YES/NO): YES